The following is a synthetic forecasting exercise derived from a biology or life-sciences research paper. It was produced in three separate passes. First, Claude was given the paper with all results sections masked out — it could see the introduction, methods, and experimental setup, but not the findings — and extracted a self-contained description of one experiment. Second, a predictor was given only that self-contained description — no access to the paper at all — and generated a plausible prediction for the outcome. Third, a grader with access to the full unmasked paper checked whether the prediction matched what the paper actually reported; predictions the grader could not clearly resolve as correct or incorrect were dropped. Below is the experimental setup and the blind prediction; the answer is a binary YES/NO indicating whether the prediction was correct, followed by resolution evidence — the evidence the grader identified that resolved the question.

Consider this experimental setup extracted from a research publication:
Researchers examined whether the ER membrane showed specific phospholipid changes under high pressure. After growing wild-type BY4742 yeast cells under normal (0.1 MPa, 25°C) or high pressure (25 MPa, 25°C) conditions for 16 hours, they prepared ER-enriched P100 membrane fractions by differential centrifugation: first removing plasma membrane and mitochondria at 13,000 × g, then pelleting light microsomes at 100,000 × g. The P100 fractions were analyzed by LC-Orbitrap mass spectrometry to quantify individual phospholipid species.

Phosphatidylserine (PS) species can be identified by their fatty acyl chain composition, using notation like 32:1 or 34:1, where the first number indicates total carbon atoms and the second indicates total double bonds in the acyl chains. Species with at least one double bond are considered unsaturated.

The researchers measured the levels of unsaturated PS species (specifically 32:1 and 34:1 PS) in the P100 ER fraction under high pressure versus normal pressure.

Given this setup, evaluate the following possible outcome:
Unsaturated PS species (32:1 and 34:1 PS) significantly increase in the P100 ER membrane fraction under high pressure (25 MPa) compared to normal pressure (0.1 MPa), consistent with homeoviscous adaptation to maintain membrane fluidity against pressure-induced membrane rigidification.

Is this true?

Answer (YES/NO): NO